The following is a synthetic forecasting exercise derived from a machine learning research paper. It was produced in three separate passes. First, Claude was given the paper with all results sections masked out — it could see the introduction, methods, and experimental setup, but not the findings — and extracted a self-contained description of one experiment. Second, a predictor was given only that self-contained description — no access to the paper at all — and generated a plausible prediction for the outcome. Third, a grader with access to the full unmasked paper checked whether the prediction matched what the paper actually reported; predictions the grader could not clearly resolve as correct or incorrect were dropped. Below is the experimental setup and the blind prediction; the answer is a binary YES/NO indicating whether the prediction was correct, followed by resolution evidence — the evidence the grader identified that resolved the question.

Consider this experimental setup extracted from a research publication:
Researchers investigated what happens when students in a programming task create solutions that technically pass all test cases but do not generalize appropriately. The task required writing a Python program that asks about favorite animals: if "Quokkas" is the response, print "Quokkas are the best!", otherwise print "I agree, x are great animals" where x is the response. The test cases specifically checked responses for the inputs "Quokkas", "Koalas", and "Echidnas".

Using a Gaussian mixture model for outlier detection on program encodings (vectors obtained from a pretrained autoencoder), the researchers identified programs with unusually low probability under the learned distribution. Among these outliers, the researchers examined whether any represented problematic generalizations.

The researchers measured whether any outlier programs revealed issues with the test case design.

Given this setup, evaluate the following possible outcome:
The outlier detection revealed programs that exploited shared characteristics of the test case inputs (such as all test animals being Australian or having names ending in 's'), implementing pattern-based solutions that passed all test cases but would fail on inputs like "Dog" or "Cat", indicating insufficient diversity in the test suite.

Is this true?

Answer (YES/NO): NO